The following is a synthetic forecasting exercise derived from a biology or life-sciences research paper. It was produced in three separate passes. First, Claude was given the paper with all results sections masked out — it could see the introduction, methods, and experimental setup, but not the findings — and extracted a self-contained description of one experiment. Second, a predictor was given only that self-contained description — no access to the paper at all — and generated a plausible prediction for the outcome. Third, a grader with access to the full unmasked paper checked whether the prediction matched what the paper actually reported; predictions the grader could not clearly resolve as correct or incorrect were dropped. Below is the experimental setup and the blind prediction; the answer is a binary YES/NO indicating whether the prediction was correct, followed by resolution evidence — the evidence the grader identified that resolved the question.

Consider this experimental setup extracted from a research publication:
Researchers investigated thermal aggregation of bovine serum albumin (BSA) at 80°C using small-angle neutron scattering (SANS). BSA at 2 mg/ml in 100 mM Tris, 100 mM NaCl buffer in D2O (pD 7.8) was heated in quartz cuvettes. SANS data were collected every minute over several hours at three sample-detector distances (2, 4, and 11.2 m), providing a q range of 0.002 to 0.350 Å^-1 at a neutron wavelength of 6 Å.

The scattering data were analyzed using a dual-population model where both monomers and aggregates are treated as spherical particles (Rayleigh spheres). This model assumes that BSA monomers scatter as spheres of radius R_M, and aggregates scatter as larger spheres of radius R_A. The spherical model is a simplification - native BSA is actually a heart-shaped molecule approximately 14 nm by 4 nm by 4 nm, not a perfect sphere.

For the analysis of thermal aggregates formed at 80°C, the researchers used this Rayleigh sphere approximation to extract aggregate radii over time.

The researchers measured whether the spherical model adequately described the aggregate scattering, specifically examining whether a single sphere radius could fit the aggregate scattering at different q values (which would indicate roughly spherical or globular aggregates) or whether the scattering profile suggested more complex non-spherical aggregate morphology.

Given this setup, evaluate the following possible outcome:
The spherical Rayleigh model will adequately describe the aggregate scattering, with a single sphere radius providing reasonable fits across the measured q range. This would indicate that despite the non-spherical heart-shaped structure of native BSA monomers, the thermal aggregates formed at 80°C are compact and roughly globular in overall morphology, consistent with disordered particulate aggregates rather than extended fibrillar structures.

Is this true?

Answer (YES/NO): YES